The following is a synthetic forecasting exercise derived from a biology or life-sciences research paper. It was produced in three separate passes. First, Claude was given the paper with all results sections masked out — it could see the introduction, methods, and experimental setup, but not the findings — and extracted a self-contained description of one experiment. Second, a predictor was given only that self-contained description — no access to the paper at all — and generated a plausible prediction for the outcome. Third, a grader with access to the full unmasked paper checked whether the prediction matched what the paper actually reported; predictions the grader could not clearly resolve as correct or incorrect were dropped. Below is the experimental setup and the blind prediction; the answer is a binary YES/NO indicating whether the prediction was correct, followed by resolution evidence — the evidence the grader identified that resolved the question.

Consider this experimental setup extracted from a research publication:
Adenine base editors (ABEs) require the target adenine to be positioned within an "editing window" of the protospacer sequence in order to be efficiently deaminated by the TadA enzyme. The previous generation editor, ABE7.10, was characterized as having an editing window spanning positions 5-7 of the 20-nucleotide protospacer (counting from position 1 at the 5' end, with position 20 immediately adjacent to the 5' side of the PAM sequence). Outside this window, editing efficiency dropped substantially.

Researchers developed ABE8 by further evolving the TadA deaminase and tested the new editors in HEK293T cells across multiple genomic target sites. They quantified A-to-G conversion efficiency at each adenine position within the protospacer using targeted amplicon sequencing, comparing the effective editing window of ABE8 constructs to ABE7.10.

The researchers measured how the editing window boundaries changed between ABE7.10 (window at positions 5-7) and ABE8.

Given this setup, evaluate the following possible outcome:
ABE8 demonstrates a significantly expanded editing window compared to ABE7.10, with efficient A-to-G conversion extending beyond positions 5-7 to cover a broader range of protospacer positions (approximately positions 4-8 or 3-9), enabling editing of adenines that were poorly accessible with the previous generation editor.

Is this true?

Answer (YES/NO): YES